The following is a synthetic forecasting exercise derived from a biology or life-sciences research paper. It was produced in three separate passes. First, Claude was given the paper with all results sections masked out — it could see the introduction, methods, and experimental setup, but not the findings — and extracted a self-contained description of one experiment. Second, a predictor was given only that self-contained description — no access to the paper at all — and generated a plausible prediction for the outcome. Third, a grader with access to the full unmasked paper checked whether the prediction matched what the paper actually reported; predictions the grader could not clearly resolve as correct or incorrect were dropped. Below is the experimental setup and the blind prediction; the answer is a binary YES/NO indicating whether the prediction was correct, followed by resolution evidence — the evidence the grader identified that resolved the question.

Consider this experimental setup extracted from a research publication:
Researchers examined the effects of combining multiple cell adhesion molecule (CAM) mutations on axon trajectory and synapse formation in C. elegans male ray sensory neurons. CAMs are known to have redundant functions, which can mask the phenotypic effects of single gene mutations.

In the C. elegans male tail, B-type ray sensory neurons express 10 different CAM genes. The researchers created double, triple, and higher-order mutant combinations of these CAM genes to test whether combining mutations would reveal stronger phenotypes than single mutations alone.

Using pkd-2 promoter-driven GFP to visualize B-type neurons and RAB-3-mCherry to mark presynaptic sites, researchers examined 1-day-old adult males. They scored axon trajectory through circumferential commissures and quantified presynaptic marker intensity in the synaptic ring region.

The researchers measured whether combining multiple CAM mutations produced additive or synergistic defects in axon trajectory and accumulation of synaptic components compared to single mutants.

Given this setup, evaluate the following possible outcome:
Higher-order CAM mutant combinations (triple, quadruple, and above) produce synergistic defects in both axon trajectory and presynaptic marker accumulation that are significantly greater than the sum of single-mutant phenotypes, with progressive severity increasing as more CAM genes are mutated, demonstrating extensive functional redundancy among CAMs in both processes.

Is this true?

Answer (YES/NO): NO